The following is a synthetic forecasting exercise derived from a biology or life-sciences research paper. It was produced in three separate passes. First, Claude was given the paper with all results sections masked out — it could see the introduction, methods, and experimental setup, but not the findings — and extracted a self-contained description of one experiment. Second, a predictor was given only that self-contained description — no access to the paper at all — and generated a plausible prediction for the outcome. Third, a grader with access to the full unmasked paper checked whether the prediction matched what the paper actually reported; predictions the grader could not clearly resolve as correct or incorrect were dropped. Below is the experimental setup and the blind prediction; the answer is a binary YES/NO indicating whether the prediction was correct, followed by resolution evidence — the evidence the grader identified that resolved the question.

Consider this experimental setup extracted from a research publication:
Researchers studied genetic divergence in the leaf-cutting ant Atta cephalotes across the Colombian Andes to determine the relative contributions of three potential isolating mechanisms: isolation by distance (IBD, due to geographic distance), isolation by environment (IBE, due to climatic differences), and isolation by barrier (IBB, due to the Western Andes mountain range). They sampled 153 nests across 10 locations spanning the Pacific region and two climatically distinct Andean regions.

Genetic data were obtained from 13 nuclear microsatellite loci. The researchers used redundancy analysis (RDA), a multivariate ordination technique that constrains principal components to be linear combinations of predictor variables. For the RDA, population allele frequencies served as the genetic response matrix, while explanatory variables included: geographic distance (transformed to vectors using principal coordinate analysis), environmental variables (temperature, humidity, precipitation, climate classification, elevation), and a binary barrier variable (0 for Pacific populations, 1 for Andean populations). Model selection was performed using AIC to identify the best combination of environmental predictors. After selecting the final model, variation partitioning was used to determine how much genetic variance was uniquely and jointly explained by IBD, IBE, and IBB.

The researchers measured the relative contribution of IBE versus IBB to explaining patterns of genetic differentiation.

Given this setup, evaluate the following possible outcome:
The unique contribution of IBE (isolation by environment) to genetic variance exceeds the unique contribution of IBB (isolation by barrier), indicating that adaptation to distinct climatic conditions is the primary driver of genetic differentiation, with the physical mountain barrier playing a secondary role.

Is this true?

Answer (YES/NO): YES